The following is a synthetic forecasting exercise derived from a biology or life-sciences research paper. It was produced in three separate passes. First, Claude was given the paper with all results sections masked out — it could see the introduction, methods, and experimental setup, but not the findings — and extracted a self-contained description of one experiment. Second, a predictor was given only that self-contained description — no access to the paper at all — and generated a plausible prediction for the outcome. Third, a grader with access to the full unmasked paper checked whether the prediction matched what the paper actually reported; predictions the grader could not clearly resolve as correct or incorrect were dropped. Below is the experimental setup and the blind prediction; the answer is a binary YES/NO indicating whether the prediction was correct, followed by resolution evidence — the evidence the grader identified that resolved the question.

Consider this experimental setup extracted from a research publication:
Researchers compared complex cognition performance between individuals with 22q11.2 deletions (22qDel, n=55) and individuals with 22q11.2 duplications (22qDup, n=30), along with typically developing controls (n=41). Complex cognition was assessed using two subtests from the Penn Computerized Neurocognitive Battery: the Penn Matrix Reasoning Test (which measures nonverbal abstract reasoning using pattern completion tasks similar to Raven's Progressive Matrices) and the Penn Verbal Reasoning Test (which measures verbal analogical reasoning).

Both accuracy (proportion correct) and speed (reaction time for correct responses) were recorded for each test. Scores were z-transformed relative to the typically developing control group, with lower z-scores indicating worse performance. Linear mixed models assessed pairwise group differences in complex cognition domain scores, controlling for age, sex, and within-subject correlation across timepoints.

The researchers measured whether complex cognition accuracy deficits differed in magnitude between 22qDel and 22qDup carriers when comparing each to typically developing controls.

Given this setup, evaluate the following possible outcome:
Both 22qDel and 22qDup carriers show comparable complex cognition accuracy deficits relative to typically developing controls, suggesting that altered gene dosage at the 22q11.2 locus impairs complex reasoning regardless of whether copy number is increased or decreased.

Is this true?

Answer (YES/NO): NO